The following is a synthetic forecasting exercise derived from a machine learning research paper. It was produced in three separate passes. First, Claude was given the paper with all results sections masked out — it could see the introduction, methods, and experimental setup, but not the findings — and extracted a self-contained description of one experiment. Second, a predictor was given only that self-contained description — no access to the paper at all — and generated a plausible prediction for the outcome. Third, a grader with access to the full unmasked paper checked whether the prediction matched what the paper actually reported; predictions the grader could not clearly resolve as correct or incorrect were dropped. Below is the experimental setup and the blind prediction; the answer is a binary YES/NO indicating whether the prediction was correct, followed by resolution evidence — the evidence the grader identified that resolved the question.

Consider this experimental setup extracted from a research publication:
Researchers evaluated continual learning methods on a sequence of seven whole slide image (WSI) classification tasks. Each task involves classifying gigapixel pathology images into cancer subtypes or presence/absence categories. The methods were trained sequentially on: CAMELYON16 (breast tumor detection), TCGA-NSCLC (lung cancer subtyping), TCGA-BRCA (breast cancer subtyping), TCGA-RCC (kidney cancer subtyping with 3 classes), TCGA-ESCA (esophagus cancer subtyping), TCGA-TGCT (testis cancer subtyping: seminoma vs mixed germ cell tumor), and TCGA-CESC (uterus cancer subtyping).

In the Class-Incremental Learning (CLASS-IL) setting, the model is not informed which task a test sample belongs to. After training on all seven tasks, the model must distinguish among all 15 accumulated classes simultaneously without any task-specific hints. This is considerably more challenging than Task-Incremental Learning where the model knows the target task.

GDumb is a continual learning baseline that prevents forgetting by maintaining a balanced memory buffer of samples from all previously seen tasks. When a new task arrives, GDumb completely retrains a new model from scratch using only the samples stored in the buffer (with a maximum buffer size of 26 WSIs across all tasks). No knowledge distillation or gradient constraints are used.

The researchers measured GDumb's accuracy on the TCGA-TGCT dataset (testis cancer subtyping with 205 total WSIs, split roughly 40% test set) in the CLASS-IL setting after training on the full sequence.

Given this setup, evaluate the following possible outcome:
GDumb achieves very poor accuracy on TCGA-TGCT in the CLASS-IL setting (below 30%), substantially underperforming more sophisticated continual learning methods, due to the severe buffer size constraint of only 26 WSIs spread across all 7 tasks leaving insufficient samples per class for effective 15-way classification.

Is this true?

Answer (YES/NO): YES